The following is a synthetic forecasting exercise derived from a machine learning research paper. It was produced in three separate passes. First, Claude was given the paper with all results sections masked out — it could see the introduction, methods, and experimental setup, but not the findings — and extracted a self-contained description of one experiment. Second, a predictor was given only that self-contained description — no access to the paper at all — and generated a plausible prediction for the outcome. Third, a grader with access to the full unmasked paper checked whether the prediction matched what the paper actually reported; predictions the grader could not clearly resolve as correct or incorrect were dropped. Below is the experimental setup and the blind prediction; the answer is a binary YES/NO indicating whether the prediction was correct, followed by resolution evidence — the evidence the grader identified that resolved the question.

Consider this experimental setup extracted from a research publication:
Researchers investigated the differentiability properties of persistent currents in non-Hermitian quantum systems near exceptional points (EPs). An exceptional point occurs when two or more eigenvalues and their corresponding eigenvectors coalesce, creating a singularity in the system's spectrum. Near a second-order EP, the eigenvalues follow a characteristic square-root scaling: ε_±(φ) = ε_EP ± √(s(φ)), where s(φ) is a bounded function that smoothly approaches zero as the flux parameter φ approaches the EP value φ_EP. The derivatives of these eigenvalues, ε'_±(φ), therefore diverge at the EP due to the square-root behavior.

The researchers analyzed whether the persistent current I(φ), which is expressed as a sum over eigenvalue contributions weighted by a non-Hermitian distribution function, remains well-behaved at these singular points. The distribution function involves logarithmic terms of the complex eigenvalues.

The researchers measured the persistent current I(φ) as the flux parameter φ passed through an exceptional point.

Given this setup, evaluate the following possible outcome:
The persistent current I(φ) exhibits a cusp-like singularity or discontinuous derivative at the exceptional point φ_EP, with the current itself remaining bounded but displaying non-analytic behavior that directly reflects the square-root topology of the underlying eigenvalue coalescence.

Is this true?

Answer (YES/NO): NO